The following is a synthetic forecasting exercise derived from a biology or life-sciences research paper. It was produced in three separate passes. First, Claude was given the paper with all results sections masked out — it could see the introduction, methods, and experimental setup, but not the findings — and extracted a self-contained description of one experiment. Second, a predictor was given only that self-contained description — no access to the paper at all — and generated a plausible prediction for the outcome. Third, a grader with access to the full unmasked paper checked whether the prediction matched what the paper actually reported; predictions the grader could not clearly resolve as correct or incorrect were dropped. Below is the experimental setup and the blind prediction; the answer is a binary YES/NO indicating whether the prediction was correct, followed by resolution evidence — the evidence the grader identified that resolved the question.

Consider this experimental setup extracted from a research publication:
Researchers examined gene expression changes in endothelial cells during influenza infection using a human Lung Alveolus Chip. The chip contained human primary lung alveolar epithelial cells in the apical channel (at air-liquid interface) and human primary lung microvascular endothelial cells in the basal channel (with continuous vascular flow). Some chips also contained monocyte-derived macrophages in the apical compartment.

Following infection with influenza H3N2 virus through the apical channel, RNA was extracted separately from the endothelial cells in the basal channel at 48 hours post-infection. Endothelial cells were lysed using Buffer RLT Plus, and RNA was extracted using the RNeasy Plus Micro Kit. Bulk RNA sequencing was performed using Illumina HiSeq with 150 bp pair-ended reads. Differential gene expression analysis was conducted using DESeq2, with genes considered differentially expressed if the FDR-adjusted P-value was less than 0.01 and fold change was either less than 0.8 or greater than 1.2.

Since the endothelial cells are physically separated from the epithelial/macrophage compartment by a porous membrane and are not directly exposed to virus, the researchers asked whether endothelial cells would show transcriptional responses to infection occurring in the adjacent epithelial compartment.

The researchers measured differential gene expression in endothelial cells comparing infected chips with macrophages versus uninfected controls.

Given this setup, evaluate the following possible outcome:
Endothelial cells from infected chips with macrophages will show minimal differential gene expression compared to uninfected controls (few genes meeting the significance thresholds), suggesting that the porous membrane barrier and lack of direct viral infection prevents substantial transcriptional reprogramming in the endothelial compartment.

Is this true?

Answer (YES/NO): NO